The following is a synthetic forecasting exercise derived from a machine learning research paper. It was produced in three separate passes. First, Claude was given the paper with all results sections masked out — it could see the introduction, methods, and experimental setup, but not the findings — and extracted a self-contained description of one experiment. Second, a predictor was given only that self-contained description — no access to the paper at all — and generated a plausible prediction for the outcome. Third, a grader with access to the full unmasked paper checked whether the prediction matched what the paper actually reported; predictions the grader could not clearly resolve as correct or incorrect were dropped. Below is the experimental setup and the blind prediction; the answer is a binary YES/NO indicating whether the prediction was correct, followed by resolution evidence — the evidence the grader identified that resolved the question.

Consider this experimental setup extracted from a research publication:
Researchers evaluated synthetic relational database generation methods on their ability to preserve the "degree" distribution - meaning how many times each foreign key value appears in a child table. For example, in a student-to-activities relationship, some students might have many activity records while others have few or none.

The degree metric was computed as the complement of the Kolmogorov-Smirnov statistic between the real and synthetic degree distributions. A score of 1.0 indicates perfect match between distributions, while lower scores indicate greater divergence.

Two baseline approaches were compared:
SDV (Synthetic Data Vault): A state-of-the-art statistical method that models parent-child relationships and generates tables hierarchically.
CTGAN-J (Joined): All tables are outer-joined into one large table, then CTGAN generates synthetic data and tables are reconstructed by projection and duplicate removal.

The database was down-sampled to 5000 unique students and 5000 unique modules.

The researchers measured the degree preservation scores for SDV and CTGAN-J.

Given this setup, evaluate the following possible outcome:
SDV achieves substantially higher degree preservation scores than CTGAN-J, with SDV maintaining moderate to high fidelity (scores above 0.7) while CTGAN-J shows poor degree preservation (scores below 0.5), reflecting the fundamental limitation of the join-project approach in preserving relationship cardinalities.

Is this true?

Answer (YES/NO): NO